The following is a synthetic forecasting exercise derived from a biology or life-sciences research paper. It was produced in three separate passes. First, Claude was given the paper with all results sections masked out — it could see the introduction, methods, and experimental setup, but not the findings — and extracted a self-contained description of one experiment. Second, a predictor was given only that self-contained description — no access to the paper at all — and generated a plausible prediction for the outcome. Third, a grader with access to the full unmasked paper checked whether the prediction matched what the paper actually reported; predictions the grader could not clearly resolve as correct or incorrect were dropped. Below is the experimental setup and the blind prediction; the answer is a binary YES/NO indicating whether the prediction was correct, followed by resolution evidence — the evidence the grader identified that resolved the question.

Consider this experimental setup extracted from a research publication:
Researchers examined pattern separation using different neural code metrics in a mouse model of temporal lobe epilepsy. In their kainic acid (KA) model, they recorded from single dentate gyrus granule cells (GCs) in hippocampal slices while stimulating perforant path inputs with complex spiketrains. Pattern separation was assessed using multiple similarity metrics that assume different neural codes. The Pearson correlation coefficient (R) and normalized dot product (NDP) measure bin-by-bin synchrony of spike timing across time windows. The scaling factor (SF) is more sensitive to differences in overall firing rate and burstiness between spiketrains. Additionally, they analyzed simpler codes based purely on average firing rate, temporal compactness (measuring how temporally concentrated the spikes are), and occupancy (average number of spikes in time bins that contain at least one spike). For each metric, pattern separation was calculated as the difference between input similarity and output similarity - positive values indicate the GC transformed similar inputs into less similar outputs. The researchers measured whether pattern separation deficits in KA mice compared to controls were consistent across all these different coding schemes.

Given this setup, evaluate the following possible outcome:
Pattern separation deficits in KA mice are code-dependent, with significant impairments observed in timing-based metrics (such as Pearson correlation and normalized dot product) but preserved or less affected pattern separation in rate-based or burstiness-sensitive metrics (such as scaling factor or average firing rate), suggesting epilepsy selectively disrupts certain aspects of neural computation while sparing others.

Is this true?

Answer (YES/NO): YES